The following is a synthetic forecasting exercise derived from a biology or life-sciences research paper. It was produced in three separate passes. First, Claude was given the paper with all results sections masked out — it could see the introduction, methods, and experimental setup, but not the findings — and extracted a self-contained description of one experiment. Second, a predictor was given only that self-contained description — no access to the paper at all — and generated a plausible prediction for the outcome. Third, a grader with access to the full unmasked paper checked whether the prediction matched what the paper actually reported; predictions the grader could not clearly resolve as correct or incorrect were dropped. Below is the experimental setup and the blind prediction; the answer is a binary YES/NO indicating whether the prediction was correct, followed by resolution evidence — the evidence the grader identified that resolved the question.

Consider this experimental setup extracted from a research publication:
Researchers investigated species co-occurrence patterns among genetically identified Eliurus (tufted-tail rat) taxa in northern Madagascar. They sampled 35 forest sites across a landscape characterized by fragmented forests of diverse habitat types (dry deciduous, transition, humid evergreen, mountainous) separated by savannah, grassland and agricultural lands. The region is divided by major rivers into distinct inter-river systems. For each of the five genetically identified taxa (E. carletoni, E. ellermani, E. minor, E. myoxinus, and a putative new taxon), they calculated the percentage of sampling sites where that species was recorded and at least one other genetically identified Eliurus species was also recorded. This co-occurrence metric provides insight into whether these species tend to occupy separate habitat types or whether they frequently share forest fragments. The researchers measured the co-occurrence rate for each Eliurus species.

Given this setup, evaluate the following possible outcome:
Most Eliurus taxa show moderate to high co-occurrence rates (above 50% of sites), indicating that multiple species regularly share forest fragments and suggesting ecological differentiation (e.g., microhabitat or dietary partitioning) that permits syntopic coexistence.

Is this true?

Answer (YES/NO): YES